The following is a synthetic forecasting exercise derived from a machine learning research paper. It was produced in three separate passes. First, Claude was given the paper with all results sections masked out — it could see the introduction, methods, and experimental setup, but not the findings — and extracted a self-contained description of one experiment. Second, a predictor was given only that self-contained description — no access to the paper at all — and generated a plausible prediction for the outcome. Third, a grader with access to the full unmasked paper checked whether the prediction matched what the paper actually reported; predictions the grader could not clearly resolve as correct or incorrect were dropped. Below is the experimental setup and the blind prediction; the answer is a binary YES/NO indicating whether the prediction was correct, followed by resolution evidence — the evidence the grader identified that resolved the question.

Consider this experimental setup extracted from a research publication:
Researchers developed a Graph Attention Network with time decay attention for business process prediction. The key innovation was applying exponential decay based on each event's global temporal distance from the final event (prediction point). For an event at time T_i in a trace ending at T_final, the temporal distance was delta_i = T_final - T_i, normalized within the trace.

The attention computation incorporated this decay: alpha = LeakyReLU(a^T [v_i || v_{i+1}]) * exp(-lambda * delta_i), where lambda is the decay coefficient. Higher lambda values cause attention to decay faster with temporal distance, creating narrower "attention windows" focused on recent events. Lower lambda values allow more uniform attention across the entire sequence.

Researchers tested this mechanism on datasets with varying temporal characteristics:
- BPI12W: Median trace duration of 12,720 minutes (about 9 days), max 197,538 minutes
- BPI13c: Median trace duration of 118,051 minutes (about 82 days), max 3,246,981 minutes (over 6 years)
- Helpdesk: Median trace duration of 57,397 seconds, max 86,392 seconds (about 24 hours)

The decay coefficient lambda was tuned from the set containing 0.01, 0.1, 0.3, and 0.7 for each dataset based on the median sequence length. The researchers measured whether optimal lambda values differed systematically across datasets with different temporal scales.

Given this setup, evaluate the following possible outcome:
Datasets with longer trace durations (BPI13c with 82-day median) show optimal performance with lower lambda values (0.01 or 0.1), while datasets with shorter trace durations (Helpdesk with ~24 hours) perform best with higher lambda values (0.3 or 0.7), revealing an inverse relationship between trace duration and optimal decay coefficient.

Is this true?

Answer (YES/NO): NO